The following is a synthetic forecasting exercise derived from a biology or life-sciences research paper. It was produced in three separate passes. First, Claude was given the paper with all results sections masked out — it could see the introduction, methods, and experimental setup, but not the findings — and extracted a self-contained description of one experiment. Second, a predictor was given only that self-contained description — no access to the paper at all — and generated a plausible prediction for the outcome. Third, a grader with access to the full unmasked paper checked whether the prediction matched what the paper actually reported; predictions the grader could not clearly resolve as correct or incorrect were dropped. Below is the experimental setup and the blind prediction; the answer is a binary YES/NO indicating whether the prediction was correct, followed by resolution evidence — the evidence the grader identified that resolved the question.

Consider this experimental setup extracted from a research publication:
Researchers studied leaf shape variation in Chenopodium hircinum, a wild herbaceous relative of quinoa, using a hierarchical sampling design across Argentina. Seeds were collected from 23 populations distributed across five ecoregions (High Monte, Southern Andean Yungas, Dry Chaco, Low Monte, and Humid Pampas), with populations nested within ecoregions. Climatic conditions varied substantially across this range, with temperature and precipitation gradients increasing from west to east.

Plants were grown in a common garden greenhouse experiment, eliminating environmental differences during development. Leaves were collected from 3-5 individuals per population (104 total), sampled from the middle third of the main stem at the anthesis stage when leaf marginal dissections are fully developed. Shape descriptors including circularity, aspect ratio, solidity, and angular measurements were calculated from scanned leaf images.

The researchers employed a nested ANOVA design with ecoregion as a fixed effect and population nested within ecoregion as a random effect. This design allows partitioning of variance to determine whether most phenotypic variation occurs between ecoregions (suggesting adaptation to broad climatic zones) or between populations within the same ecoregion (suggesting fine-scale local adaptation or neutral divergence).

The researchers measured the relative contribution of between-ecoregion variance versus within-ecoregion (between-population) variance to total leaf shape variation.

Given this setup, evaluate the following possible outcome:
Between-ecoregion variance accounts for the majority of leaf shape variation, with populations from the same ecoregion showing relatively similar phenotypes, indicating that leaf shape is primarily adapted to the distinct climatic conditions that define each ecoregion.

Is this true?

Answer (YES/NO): NO